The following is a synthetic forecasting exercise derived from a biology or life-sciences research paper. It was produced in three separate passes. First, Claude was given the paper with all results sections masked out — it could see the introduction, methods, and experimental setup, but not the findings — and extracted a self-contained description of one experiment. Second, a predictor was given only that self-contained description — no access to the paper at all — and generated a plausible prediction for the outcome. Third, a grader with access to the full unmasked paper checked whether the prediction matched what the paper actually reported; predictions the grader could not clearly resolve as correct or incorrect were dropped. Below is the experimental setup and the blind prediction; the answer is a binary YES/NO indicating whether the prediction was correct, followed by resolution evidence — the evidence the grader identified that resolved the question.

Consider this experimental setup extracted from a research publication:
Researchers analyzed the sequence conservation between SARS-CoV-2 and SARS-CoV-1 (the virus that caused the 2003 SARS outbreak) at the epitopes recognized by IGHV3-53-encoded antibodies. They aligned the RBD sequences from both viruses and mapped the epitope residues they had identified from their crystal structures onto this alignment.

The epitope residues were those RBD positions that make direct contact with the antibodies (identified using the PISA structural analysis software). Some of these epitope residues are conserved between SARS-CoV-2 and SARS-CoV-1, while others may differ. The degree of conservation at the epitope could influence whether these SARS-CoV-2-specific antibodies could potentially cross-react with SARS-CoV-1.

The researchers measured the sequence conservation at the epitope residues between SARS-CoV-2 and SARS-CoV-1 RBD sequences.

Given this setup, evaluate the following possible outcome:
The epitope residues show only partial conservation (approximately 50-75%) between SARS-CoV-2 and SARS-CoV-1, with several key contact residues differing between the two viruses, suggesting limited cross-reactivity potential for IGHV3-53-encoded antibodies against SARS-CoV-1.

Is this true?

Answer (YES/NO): YES